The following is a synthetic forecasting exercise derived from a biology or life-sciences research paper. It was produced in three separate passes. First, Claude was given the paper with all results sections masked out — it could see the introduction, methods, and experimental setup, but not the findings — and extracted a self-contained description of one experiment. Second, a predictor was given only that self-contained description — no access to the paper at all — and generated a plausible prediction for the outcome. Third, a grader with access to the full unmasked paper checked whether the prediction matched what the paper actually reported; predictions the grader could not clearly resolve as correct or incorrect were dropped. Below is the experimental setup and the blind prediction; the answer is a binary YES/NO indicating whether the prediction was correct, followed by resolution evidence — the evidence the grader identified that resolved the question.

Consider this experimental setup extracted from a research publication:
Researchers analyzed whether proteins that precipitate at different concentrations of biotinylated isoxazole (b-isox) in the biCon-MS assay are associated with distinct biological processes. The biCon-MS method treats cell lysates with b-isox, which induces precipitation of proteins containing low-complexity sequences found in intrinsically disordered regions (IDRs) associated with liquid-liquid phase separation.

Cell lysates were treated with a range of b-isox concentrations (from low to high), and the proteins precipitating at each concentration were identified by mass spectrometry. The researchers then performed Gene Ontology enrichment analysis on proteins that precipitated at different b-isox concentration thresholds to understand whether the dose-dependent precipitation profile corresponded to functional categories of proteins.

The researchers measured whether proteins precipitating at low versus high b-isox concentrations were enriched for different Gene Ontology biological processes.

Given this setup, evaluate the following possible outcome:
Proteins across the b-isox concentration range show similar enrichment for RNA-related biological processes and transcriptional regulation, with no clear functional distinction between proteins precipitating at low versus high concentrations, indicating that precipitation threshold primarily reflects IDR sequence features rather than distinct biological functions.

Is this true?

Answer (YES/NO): NO